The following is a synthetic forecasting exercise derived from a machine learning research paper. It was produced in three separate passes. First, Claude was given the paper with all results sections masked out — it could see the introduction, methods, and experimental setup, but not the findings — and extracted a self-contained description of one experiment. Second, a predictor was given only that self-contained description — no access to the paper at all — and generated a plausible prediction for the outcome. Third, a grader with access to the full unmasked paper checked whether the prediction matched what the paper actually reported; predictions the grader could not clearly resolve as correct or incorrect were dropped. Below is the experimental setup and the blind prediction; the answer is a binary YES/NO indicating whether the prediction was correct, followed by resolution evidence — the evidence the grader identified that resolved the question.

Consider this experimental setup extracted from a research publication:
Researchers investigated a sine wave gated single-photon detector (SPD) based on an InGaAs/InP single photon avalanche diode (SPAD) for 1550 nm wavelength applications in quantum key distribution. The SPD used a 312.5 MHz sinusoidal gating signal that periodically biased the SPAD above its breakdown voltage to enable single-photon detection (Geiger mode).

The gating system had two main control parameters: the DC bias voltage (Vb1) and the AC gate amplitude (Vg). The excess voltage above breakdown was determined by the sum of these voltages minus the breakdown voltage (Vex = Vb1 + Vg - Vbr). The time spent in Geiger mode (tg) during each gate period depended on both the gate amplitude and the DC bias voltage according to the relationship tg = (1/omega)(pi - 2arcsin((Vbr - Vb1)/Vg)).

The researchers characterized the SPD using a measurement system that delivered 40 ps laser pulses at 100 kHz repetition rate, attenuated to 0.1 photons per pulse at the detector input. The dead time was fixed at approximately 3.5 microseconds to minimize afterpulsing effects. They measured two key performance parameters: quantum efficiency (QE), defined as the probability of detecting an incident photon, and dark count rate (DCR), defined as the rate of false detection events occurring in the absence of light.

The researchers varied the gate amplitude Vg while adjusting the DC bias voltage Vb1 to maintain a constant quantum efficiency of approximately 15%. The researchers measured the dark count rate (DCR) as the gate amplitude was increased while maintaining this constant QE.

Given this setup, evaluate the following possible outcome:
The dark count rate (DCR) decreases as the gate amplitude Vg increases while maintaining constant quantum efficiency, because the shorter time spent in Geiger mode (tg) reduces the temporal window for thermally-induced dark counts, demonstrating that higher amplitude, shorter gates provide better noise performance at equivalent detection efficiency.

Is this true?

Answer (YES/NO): NO